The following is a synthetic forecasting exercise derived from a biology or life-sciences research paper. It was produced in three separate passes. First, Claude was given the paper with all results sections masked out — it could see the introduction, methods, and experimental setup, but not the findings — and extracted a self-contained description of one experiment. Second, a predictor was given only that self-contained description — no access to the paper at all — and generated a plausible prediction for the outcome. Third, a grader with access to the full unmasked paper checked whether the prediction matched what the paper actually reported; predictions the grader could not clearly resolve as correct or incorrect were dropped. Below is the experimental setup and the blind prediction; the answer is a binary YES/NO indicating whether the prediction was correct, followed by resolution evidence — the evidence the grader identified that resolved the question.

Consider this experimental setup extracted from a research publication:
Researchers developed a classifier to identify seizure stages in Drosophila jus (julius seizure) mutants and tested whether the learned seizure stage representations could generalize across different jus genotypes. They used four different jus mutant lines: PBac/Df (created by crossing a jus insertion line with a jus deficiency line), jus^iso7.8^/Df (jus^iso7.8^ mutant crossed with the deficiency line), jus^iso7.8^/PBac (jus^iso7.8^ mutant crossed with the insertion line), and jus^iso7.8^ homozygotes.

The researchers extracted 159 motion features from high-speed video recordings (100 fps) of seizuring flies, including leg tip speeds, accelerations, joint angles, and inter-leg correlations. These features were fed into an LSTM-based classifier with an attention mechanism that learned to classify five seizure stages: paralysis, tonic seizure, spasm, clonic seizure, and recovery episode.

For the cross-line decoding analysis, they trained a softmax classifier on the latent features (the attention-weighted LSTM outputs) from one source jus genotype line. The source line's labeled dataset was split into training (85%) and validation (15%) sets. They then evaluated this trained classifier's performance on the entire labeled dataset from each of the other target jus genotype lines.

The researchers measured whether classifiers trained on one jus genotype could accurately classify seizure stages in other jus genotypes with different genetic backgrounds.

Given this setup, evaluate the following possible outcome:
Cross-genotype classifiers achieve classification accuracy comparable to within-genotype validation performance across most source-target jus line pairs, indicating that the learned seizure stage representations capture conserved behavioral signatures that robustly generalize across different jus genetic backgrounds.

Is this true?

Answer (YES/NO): YES